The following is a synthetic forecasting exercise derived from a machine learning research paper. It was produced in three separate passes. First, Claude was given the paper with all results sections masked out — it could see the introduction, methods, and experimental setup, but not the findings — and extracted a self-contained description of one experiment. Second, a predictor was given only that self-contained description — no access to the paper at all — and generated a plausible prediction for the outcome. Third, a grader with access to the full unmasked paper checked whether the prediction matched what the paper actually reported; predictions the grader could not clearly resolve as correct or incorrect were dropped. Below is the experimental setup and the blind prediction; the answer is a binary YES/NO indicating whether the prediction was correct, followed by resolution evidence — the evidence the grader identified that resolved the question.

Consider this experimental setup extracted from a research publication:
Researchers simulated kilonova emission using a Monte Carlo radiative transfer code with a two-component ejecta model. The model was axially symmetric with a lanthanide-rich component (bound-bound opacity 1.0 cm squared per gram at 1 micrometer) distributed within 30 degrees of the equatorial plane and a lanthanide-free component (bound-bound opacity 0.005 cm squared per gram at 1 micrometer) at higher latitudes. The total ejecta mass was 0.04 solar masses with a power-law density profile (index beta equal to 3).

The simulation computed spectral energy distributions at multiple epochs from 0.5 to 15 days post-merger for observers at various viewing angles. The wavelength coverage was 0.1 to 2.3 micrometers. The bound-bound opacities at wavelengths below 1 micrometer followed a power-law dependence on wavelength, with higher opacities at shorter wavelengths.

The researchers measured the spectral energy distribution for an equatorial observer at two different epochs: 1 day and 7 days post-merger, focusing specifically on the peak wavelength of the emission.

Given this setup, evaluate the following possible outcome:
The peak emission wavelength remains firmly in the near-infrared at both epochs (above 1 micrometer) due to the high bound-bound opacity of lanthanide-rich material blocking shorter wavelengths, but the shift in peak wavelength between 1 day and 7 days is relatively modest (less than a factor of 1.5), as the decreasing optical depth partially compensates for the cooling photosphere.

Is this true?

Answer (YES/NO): NO